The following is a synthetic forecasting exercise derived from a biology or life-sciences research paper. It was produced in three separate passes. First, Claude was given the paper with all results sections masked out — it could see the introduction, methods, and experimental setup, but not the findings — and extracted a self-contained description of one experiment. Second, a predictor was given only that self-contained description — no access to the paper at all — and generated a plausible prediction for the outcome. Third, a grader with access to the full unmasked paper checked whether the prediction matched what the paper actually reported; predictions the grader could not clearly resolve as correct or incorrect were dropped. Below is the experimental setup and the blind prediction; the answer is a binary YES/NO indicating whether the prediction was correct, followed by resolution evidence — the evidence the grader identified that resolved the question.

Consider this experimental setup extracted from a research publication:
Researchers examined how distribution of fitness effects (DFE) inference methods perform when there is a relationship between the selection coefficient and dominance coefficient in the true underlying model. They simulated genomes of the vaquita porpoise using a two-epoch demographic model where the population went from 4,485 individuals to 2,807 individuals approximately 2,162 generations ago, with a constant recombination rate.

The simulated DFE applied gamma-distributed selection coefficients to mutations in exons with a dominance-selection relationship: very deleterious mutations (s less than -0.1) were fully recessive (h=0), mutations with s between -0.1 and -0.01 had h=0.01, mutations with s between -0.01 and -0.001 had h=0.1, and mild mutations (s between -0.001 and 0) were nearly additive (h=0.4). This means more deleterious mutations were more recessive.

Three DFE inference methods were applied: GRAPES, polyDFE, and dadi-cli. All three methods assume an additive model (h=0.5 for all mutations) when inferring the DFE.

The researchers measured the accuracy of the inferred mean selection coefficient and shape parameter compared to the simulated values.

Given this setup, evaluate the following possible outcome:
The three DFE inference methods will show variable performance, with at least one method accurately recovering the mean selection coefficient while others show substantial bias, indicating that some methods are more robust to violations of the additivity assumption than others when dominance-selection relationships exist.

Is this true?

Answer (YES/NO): NO